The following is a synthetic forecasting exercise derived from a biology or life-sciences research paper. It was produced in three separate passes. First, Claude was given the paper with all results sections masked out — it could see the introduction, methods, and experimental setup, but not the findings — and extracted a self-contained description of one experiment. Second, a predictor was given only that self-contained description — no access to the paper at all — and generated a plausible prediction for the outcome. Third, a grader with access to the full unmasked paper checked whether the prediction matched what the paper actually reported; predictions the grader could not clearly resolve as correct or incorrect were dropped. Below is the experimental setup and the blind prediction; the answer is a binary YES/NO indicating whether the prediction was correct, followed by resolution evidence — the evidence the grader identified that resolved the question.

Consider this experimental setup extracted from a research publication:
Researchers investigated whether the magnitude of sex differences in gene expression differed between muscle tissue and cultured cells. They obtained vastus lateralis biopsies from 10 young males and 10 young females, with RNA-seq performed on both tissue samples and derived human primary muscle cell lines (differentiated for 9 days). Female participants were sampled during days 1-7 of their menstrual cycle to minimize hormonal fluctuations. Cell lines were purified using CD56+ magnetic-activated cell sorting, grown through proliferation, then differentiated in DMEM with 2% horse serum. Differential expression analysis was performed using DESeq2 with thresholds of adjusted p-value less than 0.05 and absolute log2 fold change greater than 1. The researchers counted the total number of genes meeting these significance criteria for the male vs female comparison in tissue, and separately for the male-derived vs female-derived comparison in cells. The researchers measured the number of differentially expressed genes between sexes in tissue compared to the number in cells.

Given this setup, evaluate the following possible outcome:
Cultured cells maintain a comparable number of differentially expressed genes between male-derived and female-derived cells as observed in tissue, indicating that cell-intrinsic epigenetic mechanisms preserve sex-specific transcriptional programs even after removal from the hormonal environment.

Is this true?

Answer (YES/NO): NO